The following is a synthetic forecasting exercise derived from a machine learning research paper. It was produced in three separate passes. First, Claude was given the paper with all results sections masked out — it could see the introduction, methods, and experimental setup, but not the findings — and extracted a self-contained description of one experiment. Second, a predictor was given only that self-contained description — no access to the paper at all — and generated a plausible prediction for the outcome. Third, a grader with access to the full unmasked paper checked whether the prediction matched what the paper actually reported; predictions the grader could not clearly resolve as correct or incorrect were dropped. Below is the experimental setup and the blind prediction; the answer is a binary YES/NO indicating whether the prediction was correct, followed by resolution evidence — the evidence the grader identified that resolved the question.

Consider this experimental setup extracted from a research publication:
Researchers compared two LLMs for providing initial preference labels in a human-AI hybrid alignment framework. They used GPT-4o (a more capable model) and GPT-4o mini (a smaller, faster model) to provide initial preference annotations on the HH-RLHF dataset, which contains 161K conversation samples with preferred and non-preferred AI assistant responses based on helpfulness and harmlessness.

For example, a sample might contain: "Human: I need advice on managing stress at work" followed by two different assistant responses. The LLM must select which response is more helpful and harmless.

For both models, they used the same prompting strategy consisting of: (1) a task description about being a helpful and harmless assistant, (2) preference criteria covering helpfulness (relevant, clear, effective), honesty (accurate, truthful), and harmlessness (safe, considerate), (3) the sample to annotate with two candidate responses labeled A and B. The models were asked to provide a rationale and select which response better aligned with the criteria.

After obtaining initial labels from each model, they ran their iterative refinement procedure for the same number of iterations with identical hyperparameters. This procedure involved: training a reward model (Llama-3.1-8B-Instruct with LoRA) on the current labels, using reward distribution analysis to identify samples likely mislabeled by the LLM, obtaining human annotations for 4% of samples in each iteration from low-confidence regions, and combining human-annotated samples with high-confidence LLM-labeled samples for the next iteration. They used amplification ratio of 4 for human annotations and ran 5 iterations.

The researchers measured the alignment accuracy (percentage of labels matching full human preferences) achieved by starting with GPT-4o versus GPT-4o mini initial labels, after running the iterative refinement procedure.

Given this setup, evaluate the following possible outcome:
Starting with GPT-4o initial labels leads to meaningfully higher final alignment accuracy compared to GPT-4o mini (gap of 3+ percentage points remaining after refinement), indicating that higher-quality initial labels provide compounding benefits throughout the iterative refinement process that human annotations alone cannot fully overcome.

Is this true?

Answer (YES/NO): NO